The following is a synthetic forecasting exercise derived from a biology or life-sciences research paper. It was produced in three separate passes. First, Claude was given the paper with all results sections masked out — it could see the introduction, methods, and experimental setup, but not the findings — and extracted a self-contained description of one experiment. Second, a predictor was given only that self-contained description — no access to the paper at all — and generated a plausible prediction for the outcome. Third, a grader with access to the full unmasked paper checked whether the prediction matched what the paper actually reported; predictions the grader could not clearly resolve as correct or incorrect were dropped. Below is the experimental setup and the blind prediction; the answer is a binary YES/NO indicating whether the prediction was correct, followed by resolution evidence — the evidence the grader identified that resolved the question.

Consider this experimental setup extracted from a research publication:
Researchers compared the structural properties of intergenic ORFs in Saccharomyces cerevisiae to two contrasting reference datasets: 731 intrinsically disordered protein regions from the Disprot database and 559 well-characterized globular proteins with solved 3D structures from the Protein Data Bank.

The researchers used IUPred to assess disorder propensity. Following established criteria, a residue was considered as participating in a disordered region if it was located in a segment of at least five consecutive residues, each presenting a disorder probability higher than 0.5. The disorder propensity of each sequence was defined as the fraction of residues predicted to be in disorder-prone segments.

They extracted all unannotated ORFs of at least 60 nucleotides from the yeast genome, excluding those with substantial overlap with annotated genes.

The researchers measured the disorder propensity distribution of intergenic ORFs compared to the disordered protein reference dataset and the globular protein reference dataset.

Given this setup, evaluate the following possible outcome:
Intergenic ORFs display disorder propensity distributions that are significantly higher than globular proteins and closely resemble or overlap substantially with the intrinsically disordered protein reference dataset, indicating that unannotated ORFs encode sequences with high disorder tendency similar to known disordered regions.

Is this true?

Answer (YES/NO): NO